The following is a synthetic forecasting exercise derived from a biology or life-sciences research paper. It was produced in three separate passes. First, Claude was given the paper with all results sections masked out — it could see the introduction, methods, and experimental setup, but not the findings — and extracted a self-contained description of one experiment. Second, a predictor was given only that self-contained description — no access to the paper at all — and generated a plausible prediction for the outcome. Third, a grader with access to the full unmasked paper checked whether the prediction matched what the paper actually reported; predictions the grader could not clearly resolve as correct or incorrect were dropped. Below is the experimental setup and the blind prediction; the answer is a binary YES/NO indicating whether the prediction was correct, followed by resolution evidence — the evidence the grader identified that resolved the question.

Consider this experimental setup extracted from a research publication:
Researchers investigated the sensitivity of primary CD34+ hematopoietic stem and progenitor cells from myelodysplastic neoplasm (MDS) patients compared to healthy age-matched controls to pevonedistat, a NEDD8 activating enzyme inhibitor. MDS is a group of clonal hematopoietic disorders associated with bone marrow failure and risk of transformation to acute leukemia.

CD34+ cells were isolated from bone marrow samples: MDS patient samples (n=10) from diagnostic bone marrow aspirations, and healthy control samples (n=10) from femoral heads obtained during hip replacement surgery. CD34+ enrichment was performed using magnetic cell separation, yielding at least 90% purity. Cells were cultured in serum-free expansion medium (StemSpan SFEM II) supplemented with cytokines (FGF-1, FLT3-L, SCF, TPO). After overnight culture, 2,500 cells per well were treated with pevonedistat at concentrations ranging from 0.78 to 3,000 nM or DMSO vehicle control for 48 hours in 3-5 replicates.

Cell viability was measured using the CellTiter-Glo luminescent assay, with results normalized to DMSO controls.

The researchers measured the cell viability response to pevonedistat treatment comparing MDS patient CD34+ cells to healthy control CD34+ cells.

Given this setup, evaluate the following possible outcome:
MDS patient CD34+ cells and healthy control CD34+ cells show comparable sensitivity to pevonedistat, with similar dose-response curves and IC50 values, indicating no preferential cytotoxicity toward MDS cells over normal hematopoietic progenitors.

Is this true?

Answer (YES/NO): YES